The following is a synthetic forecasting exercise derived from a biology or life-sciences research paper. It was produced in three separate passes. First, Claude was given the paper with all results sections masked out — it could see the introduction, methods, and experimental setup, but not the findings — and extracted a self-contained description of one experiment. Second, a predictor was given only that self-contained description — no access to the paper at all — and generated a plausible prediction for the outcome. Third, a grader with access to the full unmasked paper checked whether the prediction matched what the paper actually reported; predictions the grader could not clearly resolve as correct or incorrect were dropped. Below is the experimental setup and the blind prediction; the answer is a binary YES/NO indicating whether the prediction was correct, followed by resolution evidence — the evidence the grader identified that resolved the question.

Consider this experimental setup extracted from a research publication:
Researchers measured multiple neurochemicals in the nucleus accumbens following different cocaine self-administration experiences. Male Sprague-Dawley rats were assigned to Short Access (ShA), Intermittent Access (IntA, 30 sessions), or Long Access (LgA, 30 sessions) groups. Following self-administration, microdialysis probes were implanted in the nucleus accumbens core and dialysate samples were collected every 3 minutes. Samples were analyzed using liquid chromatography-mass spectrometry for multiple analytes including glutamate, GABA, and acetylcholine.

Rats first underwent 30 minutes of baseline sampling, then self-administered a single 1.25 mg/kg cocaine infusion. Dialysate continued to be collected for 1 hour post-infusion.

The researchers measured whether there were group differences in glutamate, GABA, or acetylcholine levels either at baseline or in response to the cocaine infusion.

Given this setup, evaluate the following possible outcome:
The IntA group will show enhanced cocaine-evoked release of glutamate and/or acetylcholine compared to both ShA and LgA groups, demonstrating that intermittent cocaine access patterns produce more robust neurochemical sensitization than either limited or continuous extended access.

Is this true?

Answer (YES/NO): NO